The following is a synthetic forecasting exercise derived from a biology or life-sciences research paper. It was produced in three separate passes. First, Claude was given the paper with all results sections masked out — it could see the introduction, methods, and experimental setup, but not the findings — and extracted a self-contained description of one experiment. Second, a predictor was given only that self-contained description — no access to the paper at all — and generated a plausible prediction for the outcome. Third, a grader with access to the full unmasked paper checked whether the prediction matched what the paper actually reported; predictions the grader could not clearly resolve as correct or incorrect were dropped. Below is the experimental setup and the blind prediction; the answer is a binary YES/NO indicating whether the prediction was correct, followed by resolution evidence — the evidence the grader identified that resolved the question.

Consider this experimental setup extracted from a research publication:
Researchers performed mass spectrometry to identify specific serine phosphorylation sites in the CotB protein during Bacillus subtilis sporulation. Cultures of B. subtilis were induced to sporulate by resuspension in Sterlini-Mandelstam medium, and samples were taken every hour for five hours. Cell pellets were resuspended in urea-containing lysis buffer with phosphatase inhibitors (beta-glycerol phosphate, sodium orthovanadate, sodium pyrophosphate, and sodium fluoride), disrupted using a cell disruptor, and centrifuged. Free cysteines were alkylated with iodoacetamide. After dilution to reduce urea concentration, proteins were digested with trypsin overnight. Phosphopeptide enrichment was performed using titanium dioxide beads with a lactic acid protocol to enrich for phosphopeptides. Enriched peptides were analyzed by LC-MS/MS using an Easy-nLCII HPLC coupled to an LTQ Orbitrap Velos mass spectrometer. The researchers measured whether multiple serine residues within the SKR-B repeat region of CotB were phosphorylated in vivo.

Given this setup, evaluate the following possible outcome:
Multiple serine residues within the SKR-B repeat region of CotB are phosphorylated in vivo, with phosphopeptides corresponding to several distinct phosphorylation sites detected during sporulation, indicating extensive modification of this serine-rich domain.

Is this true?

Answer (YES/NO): YES